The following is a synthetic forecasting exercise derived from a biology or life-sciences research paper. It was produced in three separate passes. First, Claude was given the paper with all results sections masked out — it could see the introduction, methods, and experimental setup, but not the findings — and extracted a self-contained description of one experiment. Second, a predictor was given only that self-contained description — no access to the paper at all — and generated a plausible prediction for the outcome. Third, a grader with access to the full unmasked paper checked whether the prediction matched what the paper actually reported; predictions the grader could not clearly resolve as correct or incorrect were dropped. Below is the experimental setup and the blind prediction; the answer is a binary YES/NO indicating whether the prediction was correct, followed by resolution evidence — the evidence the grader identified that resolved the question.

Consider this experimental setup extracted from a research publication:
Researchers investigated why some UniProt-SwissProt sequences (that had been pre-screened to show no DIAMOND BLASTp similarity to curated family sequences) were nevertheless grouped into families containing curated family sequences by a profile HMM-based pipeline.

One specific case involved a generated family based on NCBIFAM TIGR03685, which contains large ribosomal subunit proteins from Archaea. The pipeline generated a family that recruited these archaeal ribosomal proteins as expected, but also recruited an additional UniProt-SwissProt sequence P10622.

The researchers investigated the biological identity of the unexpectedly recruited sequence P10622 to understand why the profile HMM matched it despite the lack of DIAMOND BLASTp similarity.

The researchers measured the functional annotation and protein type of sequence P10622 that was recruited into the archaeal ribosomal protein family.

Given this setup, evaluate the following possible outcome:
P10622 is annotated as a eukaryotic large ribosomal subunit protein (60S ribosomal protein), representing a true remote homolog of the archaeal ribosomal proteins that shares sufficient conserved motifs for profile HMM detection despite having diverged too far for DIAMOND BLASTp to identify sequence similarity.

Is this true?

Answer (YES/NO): NO